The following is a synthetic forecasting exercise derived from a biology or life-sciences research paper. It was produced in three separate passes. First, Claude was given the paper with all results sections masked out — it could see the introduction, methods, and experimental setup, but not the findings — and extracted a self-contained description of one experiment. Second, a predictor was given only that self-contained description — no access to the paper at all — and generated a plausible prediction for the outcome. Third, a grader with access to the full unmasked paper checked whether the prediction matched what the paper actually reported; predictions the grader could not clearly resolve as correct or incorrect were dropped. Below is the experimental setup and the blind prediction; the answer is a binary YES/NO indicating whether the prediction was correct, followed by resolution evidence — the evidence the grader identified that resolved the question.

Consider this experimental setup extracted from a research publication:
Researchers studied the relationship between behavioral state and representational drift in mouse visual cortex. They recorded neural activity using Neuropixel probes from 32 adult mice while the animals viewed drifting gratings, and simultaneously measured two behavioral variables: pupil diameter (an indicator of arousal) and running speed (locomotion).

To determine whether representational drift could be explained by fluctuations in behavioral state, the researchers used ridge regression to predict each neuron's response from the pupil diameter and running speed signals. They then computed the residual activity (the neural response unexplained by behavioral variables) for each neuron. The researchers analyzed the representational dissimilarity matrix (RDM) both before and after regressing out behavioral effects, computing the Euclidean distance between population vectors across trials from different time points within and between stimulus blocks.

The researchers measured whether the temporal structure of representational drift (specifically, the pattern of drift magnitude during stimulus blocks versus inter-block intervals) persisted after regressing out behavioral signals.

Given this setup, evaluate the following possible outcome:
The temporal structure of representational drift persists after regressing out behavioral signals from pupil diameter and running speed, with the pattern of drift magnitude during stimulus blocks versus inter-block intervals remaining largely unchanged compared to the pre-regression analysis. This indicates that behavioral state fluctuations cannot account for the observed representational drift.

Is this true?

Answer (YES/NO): YES